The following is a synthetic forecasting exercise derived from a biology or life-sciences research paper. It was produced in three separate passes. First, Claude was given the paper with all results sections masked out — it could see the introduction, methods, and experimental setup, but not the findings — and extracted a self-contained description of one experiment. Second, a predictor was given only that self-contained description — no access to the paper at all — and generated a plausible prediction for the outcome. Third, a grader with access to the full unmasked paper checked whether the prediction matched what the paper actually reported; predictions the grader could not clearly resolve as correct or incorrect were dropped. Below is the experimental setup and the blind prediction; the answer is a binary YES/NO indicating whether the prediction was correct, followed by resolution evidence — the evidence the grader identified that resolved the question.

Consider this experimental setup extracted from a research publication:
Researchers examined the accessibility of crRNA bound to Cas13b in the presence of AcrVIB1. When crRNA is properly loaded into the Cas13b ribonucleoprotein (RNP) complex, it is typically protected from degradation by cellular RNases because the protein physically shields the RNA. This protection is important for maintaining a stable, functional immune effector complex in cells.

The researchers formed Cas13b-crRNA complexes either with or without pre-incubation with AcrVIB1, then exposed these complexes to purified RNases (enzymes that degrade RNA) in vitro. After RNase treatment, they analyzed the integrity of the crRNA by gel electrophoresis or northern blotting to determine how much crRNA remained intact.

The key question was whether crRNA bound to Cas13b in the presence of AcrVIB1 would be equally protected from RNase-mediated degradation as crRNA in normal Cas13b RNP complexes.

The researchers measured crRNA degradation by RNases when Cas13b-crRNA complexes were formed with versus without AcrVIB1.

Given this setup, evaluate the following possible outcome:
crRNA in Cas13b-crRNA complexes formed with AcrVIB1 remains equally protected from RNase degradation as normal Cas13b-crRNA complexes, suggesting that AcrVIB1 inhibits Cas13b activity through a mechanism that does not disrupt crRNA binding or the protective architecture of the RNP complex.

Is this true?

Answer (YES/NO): NO